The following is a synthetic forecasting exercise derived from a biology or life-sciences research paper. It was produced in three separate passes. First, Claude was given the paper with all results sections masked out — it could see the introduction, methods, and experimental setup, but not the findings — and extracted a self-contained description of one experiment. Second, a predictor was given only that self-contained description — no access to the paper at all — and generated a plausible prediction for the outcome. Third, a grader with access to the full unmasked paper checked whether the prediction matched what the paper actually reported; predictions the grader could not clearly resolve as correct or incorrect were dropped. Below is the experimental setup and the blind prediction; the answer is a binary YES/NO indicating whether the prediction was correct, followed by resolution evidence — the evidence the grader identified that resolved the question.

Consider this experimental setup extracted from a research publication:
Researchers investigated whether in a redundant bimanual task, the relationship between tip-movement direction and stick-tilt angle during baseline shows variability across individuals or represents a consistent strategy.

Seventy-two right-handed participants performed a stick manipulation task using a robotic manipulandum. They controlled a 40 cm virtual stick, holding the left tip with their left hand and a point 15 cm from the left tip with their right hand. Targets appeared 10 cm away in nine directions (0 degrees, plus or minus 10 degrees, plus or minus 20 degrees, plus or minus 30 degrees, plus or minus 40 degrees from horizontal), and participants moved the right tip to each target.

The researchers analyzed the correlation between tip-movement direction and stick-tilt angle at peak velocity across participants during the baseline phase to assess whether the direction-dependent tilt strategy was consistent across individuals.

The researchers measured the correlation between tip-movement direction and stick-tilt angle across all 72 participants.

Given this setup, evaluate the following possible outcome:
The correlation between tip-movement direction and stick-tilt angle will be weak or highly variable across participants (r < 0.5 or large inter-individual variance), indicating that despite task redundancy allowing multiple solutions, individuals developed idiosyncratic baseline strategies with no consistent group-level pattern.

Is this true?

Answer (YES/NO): NO